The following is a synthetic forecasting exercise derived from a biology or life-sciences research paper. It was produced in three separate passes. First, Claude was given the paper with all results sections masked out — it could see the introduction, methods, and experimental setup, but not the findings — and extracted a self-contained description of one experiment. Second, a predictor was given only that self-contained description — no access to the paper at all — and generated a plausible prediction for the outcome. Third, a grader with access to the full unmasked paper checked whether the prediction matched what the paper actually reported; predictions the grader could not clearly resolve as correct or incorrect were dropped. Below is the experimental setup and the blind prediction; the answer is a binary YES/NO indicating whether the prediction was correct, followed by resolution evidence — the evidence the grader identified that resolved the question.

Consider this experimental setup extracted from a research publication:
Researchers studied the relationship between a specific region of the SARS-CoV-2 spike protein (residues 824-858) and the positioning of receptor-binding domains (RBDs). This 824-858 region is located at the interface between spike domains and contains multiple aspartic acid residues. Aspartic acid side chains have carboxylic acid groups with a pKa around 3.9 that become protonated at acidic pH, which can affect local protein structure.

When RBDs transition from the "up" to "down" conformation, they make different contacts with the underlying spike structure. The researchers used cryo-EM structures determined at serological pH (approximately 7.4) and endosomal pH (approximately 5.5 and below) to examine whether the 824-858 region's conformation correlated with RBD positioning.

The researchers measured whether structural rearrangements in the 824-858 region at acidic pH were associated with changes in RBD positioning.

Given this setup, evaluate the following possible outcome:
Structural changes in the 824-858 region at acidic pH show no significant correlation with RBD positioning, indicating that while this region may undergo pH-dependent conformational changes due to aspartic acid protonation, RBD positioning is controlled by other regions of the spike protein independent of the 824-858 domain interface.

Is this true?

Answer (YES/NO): NO